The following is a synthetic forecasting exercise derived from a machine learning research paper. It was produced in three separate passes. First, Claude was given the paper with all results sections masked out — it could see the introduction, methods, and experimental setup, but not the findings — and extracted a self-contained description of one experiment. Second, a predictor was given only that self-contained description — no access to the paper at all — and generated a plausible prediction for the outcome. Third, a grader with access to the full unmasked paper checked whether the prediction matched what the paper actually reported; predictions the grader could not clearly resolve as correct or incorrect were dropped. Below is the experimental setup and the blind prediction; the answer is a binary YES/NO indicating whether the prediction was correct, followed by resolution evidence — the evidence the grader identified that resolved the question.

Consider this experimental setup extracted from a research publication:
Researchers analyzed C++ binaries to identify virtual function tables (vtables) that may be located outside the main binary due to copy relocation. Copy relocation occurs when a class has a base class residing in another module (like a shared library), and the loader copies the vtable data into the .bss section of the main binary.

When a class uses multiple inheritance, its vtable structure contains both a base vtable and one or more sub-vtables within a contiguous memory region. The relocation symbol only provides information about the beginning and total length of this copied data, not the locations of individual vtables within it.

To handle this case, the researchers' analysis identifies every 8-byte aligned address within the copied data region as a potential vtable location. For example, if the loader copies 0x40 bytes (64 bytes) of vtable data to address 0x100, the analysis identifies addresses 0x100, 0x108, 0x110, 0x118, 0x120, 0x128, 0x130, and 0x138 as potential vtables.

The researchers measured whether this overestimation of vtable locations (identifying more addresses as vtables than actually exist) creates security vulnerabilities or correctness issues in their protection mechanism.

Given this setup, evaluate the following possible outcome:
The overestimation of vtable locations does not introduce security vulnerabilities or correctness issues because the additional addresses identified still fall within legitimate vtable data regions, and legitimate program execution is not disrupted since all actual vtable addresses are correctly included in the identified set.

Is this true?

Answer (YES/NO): YES